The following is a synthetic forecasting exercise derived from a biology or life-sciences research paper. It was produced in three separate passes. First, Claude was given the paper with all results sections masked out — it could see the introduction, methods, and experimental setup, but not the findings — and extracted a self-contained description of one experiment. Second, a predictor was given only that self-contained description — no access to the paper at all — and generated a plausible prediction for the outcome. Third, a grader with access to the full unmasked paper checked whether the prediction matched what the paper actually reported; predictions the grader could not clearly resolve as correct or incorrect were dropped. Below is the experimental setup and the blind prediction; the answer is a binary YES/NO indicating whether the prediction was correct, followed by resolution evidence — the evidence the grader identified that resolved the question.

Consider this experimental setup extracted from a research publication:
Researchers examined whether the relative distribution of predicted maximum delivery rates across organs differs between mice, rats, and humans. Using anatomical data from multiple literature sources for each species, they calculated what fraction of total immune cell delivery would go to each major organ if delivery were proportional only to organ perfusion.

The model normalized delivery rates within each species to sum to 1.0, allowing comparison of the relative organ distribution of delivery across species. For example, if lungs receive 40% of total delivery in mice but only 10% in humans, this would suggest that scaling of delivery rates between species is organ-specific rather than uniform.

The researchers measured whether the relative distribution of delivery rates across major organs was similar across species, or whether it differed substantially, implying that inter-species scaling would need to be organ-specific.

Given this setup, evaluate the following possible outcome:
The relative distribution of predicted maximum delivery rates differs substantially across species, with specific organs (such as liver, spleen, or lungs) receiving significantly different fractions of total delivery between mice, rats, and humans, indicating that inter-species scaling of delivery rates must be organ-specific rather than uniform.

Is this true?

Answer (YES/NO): YES